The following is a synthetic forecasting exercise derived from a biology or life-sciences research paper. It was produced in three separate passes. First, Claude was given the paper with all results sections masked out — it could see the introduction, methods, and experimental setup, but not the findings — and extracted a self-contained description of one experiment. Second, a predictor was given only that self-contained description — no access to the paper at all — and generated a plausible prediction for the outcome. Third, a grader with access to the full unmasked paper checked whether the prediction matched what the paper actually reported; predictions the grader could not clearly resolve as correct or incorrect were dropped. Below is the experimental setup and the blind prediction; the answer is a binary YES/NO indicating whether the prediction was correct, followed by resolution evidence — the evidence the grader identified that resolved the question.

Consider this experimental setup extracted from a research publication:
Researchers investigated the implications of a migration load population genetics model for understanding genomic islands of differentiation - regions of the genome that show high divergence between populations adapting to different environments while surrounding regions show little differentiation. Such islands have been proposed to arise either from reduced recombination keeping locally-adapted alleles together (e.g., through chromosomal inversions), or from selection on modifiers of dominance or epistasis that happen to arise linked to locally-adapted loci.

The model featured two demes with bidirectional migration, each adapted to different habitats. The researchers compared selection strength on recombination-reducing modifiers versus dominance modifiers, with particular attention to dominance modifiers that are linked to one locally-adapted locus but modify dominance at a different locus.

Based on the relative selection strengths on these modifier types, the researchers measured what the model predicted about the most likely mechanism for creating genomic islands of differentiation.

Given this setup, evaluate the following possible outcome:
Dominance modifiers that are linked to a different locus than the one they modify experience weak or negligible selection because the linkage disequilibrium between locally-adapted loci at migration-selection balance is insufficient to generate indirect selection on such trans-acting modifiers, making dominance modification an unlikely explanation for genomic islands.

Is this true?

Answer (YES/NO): NO